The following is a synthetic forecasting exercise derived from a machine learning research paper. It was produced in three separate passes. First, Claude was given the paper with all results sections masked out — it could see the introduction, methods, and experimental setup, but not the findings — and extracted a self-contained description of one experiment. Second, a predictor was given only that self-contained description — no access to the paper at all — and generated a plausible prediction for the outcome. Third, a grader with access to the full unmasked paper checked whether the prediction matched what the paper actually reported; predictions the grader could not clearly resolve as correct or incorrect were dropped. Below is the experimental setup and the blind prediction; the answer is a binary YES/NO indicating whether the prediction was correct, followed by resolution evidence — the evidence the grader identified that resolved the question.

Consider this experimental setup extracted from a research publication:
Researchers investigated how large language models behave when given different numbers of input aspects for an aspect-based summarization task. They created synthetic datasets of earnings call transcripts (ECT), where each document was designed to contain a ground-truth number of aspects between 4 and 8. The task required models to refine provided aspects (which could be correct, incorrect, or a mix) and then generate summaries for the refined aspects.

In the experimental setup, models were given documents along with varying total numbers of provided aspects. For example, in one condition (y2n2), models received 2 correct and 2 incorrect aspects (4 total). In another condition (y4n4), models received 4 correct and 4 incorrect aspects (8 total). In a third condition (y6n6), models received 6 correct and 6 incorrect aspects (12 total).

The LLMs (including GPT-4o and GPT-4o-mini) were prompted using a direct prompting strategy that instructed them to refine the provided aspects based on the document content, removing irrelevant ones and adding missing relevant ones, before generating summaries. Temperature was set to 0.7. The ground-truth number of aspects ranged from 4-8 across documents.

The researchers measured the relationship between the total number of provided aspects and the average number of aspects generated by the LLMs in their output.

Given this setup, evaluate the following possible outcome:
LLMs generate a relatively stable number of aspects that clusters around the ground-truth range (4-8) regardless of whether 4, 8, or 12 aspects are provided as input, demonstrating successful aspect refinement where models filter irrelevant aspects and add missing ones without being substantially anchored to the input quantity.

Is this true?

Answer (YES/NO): NO